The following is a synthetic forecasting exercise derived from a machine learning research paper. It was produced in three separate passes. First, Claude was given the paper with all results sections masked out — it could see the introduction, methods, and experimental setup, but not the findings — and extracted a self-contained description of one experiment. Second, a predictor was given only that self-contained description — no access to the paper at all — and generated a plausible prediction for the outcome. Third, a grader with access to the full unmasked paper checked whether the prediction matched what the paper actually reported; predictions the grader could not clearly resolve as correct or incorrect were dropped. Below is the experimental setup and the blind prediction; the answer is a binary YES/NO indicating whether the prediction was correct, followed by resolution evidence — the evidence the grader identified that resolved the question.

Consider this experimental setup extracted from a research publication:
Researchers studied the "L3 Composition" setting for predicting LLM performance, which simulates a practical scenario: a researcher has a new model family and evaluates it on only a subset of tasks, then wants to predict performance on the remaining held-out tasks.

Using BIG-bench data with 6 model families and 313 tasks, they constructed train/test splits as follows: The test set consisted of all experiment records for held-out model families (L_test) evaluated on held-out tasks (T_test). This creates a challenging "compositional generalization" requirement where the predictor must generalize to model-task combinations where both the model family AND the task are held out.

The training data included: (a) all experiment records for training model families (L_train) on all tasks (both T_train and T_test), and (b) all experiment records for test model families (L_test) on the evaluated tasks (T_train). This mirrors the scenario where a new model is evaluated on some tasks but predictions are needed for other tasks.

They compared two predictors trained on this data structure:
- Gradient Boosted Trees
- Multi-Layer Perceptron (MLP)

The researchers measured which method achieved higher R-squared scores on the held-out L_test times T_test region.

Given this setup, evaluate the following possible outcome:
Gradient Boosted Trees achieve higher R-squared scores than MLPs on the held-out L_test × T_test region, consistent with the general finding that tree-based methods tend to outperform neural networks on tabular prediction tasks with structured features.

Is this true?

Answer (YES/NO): NO